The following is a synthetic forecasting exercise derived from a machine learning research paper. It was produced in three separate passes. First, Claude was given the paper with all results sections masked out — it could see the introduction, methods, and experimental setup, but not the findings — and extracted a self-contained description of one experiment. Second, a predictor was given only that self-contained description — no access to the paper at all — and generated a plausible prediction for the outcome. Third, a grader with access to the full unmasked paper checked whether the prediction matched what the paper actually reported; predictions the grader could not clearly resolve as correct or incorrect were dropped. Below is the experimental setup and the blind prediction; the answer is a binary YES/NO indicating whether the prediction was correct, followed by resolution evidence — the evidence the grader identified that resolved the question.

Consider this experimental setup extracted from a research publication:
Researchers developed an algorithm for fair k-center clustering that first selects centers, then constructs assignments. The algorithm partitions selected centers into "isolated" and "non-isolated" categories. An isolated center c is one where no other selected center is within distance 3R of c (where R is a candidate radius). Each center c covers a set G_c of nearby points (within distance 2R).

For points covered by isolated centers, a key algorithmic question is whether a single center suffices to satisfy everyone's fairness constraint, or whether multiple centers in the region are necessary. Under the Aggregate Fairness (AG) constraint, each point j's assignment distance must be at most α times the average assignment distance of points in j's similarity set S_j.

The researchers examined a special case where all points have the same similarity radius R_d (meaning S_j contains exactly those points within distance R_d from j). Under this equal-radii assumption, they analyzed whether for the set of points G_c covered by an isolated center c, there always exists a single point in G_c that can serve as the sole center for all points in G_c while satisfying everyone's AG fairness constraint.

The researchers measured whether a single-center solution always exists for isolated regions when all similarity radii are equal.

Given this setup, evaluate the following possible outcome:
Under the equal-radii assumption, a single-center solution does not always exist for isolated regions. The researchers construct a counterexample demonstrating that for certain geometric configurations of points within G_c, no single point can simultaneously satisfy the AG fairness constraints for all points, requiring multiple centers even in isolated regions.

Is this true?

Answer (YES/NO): NO